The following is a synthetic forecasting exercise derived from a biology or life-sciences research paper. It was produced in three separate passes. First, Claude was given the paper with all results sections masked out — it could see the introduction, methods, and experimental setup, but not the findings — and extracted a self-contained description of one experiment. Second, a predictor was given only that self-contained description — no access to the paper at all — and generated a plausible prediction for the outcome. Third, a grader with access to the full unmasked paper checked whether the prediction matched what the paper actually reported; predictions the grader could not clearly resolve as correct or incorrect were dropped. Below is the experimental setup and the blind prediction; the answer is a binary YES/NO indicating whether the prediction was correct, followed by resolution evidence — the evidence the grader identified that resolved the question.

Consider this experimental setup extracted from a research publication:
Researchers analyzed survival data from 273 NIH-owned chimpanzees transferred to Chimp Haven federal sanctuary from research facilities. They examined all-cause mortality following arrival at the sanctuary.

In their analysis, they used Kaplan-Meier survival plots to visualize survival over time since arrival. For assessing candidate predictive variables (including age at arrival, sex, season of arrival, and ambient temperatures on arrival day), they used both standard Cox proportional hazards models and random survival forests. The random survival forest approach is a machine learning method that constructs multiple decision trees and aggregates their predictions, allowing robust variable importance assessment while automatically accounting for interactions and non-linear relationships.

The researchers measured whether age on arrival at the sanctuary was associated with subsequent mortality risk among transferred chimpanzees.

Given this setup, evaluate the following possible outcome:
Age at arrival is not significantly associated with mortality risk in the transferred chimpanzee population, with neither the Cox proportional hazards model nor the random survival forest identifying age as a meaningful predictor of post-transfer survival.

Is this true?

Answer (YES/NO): NO